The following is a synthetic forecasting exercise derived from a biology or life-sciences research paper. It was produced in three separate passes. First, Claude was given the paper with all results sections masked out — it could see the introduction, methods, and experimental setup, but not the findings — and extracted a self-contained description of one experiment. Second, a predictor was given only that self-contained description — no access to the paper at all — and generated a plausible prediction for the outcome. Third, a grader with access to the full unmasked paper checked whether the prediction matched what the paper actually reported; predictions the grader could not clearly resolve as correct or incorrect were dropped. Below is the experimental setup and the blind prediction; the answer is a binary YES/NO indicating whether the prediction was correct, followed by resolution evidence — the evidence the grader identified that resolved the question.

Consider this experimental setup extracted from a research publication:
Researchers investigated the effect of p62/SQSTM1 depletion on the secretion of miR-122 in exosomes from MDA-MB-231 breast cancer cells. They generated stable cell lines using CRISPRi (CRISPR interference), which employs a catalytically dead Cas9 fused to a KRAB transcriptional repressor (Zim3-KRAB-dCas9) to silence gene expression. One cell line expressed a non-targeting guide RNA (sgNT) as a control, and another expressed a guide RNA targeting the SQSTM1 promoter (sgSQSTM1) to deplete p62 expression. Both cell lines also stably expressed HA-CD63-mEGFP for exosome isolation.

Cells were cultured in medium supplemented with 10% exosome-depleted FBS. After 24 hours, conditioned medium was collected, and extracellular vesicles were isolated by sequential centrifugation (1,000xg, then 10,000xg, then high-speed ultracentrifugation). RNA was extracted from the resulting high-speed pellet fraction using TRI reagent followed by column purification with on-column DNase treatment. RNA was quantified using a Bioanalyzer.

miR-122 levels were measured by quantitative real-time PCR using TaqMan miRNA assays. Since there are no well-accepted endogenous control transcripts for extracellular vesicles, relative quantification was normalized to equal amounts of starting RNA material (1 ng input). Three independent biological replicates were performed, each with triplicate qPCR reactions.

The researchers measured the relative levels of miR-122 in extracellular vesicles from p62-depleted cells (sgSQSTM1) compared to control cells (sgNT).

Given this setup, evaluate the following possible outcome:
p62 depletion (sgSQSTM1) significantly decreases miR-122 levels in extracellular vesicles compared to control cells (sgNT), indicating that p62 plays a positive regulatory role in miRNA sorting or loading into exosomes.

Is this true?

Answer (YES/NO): YES